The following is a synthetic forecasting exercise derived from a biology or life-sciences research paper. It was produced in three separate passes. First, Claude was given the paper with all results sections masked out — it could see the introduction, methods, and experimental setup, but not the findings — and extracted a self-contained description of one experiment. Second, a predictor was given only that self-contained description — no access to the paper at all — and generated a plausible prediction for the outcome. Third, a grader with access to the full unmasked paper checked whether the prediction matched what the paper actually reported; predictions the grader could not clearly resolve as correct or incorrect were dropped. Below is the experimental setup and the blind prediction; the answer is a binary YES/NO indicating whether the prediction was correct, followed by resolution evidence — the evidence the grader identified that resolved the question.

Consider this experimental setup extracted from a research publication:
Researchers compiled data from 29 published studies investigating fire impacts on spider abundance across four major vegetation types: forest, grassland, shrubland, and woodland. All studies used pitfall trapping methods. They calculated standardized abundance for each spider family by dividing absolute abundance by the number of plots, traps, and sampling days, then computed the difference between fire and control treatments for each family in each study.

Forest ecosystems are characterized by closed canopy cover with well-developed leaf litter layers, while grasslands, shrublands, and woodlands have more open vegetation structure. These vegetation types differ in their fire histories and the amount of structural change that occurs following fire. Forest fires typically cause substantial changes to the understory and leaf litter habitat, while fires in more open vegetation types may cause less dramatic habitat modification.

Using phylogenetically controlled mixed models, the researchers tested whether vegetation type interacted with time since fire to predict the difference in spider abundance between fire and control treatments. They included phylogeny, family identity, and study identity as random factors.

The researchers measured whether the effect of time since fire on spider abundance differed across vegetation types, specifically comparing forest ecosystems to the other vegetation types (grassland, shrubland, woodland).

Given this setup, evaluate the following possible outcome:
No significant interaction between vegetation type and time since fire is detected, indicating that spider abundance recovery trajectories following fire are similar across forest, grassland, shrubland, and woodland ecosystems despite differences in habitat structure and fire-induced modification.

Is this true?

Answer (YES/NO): NO